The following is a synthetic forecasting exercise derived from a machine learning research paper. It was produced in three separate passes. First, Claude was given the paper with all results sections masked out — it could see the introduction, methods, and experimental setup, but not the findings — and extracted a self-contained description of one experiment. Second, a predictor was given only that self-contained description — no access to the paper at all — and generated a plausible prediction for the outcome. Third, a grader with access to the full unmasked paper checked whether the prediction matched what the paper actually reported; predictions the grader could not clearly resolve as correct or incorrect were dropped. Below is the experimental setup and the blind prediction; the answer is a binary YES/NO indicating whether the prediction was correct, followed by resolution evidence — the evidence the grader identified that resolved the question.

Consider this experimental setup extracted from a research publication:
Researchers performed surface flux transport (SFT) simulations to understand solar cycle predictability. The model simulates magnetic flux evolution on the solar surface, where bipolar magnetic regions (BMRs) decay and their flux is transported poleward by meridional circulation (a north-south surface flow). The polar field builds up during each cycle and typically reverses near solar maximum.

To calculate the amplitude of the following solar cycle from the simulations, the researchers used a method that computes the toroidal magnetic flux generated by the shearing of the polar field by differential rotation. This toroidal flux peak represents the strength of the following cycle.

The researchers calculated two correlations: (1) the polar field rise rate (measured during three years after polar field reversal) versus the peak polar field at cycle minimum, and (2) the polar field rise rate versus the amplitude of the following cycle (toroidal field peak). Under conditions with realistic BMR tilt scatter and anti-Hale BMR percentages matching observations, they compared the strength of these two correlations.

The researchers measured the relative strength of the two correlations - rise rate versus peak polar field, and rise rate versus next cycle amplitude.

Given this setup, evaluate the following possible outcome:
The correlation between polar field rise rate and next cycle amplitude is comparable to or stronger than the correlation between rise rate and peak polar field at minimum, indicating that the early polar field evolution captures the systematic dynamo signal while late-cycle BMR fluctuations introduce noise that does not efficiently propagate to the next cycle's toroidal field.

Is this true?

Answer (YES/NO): NO